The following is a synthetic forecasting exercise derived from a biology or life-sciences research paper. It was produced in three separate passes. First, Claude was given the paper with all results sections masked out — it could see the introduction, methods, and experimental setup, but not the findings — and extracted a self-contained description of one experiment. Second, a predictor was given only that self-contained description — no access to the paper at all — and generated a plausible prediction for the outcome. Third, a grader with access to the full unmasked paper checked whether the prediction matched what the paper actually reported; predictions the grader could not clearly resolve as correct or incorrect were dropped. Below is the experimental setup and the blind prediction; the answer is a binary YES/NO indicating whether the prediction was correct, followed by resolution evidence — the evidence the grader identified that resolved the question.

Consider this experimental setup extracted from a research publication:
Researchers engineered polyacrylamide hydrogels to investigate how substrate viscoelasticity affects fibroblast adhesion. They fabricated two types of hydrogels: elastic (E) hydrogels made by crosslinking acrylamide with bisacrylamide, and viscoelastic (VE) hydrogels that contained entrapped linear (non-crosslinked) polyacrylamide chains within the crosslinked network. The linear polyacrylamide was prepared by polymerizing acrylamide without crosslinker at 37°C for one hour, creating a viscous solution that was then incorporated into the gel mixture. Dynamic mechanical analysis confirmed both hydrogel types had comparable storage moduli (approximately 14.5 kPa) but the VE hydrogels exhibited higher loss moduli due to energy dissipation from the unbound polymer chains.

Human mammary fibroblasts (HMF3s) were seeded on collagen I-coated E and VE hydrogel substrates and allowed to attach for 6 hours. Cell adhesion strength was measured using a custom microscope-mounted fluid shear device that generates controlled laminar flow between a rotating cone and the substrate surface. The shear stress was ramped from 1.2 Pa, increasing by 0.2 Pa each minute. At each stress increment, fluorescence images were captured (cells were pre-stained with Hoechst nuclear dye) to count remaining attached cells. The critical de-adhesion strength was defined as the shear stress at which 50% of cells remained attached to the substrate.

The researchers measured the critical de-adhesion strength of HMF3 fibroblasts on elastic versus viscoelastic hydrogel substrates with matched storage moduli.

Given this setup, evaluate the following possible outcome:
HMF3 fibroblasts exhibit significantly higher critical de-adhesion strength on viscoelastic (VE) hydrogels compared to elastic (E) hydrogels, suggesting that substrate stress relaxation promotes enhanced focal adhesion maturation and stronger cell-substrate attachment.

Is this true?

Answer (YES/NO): NO